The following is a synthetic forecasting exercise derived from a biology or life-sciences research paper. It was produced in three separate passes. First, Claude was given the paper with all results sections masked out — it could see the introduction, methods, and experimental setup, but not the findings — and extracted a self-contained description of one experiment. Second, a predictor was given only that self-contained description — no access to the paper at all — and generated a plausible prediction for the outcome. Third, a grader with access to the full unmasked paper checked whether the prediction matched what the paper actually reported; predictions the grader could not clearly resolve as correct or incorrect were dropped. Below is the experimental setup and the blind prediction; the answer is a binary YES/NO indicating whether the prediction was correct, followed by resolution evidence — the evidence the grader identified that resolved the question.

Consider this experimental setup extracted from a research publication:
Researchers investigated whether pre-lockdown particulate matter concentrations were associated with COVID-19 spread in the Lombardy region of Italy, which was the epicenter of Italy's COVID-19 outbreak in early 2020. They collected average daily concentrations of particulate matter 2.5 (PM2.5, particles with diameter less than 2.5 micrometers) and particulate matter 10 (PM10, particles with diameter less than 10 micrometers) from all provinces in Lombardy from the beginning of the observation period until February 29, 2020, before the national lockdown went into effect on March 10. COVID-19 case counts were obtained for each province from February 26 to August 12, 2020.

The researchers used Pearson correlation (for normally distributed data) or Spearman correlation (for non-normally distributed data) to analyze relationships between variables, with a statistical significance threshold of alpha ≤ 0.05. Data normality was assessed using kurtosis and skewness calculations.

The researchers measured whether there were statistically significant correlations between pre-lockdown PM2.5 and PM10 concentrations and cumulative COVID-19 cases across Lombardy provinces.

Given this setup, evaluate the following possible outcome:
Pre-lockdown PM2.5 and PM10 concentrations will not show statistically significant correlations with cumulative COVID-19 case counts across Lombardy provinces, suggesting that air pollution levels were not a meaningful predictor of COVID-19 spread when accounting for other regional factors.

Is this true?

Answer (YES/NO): NO